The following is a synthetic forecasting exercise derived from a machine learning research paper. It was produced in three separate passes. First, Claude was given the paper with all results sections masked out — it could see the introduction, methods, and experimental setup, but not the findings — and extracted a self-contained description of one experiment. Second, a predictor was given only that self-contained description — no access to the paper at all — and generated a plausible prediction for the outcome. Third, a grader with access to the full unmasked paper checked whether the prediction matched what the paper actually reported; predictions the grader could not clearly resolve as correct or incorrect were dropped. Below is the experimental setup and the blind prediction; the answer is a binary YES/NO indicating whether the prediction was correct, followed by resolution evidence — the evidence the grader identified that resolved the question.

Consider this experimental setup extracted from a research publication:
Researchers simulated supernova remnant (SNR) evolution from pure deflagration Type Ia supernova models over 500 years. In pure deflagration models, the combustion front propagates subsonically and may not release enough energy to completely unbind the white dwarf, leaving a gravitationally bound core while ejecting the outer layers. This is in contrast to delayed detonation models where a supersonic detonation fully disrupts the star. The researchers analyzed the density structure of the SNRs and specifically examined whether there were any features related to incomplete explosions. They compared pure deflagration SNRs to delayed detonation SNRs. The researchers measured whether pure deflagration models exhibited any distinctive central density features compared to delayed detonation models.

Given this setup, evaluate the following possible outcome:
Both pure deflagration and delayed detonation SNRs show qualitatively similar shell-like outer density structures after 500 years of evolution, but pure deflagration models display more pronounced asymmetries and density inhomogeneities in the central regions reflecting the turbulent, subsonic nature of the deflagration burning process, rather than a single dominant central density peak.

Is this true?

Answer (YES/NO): NO